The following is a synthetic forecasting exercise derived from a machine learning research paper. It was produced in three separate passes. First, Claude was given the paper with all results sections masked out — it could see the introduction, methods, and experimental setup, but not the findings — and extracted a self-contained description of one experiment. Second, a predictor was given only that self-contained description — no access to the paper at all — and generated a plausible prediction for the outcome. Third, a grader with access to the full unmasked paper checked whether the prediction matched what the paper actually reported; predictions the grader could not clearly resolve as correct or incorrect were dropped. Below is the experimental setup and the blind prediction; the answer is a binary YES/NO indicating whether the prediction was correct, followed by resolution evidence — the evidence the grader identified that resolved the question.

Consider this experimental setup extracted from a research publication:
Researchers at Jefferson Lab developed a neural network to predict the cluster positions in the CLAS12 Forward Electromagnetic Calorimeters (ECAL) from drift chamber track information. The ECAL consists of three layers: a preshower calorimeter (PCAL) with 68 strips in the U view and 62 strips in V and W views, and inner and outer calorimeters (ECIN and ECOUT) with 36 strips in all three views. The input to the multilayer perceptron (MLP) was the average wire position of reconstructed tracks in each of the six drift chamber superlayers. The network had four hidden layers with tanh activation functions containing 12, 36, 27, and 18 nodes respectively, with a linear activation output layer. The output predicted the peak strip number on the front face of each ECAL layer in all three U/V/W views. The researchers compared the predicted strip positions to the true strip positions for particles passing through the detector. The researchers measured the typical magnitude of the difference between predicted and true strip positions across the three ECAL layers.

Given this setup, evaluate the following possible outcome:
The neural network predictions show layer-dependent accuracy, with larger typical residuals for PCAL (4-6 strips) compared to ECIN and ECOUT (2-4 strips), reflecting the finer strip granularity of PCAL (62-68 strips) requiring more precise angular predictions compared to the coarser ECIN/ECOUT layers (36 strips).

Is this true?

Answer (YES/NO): NO